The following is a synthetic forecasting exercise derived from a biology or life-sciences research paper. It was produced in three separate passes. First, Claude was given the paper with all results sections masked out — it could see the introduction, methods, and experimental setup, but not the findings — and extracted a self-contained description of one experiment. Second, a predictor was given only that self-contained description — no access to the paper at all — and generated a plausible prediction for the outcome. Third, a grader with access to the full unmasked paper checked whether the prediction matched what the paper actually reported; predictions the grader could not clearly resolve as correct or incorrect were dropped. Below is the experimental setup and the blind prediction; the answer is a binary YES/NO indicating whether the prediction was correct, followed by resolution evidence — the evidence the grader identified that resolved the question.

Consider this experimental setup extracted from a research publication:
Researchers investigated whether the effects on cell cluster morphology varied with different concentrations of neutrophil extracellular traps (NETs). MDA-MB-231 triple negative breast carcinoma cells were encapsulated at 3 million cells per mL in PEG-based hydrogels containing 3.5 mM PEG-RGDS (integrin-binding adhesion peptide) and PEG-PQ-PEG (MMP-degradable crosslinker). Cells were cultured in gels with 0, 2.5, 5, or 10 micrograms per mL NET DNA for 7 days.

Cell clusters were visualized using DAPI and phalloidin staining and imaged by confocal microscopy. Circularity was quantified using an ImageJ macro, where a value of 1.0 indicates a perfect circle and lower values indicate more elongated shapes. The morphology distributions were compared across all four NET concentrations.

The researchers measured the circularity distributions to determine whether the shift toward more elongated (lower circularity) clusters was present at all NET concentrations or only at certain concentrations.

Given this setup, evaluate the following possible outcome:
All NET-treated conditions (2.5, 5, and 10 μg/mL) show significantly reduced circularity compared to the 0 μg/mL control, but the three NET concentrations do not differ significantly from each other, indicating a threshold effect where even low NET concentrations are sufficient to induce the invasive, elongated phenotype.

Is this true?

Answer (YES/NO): NO